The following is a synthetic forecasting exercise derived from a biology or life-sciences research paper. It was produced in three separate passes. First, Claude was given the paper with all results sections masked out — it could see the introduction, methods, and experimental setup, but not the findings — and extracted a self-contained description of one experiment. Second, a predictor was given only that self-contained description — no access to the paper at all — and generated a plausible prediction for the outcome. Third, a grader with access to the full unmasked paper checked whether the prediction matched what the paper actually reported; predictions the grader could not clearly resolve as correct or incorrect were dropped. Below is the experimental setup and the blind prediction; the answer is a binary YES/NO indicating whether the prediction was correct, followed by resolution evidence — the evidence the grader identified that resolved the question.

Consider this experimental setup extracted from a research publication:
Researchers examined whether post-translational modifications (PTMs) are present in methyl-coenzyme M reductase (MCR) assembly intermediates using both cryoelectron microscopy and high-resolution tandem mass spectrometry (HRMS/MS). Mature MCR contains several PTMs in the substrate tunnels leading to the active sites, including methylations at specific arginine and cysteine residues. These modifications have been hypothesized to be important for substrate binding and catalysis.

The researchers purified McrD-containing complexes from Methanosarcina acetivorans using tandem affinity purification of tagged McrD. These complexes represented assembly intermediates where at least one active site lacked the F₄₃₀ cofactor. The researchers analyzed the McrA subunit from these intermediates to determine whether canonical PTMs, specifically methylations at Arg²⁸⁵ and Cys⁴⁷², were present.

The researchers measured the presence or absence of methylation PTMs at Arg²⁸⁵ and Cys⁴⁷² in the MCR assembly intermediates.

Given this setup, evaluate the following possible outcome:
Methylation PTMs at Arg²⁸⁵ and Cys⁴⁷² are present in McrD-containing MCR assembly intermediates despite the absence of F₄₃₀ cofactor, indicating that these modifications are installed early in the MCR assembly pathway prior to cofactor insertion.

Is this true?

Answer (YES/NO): YES